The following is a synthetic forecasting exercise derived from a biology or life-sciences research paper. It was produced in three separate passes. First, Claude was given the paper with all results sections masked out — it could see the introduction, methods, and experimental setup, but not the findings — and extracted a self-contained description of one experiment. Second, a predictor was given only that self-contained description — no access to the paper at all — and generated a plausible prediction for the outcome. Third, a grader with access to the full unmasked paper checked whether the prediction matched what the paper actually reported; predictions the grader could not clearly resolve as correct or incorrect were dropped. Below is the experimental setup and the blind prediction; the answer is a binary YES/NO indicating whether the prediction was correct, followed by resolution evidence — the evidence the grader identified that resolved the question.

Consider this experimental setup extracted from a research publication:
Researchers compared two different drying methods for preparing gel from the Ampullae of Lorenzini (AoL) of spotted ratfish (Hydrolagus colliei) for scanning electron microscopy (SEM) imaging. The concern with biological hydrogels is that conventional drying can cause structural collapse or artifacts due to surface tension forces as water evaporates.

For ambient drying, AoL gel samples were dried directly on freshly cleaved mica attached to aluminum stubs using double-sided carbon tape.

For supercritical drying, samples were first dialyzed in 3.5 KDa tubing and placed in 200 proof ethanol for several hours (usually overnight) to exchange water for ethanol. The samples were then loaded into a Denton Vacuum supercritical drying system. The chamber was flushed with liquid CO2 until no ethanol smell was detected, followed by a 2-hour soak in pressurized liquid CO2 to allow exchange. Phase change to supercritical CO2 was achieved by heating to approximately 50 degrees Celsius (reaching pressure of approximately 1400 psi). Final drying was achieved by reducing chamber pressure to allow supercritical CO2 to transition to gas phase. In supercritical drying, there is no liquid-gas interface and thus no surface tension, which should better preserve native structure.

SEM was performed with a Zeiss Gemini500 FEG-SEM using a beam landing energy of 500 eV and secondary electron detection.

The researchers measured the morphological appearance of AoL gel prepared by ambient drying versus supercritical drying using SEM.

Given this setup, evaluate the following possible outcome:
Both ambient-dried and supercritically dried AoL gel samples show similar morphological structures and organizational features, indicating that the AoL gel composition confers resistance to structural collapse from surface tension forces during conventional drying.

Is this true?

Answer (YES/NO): NO